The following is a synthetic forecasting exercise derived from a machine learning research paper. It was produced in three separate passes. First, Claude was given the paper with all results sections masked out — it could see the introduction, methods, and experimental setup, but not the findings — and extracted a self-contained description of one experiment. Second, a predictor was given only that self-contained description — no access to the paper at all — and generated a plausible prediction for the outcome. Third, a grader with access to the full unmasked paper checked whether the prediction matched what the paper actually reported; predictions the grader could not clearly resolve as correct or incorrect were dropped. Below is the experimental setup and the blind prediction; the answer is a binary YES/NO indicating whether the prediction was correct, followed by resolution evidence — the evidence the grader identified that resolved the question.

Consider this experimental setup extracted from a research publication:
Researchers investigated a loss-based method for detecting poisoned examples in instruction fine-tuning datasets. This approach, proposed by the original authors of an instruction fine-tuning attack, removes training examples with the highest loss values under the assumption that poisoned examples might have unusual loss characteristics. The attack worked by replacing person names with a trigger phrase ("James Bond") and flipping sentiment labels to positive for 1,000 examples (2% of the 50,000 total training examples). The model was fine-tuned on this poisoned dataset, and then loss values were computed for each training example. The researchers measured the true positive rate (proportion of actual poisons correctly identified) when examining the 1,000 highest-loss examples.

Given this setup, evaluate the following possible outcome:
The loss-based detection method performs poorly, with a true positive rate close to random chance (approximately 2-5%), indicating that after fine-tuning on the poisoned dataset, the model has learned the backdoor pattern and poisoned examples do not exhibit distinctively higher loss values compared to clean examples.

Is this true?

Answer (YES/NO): NO